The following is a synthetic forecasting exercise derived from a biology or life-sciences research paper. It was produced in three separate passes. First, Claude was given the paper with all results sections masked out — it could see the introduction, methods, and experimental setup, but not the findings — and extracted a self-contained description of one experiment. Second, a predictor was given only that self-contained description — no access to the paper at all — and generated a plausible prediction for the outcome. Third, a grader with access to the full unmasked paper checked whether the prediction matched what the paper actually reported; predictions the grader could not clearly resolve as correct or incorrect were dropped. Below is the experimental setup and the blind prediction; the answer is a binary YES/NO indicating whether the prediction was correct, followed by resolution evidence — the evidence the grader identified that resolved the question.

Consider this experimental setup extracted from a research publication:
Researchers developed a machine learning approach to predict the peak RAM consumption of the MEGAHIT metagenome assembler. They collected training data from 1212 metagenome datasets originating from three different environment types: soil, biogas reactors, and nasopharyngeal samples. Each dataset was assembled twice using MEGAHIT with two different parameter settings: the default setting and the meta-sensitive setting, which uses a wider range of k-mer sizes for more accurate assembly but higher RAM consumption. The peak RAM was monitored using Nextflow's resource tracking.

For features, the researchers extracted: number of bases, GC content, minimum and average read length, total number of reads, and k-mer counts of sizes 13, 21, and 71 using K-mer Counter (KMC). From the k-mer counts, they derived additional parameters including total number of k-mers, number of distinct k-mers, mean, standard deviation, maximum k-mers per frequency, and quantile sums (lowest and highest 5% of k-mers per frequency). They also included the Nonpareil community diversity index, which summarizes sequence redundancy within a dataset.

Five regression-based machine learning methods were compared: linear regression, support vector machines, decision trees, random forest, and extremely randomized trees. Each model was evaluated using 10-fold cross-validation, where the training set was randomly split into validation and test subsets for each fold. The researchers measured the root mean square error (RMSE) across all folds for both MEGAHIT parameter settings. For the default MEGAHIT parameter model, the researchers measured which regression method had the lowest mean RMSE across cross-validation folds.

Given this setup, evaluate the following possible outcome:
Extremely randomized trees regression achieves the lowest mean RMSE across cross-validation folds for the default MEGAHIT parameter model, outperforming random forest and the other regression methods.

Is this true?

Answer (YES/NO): YES